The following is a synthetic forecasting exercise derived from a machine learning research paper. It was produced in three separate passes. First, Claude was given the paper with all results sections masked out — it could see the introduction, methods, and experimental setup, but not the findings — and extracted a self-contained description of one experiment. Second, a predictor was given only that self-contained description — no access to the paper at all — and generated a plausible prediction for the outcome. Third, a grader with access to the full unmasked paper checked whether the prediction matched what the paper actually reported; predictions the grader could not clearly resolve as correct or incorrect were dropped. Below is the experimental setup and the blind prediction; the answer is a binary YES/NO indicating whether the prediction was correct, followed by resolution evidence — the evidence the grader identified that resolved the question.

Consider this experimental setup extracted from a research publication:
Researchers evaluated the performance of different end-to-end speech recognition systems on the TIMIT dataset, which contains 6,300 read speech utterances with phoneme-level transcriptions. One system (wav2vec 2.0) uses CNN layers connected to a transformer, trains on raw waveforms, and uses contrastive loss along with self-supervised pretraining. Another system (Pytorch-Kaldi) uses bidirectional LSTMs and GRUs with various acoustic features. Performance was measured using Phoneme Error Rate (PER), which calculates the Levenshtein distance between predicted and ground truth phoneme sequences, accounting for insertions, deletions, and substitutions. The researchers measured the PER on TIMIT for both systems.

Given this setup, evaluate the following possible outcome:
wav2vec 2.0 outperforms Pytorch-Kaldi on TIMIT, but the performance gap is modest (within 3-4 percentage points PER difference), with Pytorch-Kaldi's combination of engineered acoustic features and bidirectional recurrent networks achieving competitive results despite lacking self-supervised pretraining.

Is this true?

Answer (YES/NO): NO